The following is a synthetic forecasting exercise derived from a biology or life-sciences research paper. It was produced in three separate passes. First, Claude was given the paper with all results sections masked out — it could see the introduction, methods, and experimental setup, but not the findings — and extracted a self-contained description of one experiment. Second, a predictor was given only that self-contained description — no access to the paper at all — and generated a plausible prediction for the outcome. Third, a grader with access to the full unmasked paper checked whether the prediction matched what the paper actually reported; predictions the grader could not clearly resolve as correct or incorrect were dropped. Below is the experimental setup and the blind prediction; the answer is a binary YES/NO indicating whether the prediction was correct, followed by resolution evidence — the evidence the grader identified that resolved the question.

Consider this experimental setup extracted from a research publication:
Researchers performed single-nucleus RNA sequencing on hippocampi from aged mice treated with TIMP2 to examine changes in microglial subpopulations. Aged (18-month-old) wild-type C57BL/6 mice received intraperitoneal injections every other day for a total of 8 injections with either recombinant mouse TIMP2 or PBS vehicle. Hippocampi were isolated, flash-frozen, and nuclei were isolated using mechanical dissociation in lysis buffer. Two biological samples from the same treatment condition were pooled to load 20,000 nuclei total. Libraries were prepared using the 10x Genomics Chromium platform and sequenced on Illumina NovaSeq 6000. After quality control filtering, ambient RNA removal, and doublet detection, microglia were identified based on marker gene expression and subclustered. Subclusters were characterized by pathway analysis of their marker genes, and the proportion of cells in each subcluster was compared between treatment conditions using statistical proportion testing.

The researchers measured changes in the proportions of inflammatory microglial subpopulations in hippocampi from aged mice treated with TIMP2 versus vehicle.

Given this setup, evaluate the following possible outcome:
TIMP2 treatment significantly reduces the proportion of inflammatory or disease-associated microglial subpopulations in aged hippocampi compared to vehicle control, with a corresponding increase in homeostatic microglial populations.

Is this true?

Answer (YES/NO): NO